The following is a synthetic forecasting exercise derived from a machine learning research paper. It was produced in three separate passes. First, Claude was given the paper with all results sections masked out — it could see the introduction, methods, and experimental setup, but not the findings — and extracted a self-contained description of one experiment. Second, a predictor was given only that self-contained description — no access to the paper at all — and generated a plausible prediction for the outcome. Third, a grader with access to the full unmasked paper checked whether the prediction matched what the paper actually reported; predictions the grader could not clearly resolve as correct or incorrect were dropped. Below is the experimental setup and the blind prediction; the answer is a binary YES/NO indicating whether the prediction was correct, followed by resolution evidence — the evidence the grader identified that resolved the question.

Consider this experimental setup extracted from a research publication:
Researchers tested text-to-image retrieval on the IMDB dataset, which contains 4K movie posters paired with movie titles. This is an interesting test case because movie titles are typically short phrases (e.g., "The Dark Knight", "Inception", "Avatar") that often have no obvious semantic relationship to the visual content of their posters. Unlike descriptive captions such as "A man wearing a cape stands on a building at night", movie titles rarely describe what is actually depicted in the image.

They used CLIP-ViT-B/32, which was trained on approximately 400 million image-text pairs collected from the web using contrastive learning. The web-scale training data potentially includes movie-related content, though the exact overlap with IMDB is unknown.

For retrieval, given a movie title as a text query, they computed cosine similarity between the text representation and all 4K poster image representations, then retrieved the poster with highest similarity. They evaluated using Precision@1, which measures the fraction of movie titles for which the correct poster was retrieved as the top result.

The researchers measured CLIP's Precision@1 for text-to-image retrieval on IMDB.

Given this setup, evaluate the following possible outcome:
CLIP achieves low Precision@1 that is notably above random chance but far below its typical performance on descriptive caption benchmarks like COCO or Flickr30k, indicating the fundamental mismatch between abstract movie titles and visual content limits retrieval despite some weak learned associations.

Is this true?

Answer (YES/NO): NO